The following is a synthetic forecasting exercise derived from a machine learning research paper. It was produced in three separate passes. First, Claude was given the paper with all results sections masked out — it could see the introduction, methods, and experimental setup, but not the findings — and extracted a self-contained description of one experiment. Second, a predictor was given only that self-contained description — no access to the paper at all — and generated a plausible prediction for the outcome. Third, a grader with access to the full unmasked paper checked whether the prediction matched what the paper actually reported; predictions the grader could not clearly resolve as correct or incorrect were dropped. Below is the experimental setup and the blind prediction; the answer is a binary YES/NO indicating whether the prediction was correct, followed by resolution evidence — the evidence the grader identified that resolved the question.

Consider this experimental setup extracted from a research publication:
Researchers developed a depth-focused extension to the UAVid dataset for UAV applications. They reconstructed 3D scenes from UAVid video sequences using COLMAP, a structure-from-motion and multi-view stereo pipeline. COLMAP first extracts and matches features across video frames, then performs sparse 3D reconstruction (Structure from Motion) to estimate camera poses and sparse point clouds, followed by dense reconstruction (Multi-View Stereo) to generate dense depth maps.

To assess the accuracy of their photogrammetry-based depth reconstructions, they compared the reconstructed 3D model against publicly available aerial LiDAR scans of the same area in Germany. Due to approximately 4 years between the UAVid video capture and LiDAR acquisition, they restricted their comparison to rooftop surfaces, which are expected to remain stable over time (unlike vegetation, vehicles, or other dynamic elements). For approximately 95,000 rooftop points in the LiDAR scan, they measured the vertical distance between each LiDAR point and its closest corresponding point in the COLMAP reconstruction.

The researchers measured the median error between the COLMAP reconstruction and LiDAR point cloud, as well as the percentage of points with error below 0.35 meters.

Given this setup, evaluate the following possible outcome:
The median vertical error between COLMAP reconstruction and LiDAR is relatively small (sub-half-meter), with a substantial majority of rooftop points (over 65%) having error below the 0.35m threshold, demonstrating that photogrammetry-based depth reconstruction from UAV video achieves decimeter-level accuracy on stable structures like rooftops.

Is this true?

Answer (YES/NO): YES